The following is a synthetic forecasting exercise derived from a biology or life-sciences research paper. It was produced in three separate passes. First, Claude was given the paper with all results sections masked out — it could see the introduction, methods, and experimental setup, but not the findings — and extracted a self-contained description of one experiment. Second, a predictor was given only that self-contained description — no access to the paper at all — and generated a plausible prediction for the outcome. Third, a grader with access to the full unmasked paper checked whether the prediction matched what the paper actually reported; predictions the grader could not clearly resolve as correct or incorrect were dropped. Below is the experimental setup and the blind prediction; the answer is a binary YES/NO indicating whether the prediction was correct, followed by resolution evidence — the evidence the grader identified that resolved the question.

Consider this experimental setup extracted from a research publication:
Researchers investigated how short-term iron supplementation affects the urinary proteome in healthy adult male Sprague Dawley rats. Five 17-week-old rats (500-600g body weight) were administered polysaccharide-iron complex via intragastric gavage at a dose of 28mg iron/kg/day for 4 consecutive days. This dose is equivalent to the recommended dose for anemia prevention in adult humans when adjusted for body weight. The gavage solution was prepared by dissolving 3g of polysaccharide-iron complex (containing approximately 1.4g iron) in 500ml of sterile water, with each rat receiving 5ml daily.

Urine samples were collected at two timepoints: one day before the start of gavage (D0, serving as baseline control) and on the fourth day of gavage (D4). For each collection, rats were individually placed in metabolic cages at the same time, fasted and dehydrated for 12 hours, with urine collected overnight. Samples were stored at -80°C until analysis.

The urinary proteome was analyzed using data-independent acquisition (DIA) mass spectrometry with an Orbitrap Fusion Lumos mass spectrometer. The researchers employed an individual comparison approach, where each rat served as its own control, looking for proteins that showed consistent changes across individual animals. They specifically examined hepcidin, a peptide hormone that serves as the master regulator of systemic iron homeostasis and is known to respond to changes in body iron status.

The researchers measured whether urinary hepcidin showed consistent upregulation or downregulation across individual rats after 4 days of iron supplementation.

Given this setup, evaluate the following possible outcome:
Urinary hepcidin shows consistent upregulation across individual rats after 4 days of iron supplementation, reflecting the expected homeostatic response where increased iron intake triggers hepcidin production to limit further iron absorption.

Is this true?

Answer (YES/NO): YES